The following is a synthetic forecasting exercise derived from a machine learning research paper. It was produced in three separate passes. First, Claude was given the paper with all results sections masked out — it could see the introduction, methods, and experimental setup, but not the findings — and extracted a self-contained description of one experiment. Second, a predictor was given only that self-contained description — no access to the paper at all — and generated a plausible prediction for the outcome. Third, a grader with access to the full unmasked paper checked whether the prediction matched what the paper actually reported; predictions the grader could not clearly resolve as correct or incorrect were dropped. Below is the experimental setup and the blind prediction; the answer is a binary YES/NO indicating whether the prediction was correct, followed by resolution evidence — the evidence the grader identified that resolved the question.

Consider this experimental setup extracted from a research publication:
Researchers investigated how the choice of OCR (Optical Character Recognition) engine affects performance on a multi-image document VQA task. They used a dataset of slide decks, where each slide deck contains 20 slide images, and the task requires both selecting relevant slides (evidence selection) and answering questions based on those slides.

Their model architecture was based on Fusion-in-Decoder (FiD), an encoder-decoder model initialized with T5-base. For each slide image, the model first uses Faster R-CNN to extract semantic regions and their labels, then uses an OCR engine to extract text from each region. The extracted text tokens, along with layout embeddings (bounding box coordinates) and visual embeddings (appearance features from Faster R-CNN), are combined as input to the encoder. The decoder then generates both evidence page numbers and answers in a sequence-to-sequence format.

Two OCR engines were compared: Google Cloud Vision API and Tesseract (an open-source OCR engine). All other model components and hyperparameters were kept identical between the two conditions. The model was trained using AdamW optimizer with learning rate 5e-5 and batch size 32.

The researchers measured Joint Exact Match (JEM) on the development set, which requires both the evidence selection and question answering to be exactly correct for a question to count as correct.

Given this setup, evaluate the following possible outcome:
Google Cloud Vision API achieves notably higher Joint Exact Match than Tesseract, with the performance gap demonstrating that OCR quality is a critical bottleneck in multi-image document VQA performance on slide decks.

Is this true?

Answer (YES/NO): YES